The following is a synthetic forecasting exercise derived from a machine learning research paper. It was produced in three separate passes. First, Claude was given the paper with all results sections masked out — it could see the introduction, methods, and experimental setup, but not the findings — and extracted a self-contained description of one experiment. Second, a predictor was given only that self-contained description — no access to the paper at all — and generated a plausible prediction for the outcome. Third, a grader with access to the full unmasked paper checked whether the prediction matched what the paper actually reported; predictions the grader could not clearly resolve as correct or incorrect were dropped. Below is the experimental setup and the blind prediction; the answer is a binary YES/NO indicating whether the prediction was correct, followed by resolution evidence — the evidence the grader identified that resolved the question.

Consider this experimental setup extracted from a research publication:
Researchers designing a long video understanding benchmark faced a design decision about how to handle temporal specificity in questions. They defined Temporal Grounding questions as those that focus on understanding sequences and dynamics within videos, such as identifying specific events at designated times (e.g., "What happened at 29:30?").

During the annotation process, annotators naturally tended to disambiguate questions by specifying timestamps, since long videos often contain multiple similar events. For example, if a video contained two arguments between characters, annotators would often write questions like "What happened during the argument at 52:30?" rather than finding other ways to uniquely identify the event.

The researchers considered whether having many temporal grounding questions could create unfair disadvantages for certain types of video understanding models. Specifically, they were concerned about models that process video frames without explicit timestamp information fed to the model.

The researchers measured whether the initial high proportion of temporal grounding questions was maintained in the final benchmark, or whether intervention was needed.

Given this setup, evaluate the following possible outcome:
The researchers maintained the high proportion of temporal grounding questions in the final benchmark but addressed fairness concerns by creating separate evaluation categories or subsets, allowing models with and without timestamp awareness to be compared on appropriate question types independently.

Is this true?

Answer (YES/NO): NO